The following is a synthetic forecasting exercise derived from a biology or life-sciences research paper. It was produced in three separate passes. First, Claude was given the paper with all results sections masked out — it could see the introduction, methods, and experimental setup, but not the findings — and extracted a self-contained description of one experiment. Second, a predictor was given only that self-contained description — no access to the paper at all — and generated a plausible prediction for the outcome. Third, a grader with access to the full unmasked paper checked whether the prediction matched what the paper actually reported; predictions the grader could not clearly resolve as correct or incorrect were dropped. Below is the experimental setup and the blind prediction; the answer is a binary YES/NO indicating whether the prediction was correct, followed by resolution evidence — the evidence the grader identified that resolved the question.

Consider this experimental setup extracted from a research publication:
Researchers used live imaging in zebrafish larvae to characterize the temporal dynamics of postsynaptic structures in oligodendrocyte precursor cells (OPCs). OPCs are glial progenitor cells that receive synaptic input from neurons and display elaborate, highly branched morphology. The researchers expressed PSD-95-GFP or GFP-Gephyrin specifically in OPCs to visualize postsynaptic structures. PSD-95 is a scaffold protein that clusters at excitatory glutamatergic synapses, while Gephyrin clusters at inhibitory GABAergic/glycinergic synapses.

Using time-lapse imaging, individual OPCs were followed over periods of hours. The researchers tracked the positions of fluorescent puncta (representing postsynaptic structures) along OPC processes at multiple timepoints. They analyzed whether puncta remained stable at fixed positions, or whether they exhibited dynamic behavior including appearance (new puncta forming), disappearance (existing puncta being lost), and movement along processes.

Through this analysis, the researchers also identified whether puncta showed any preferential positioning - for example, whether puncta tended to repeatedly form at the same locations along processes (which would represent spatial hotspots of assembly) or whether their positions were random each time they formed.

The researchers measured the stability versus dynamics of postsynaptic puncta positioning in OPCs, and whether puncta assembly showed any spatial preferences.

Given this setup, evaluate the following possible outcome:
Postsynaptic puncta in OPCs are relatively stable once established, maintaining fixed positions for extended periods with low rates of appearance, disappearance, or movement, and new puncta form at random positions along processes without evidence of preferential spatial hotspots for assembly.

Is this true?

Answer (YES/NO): NO